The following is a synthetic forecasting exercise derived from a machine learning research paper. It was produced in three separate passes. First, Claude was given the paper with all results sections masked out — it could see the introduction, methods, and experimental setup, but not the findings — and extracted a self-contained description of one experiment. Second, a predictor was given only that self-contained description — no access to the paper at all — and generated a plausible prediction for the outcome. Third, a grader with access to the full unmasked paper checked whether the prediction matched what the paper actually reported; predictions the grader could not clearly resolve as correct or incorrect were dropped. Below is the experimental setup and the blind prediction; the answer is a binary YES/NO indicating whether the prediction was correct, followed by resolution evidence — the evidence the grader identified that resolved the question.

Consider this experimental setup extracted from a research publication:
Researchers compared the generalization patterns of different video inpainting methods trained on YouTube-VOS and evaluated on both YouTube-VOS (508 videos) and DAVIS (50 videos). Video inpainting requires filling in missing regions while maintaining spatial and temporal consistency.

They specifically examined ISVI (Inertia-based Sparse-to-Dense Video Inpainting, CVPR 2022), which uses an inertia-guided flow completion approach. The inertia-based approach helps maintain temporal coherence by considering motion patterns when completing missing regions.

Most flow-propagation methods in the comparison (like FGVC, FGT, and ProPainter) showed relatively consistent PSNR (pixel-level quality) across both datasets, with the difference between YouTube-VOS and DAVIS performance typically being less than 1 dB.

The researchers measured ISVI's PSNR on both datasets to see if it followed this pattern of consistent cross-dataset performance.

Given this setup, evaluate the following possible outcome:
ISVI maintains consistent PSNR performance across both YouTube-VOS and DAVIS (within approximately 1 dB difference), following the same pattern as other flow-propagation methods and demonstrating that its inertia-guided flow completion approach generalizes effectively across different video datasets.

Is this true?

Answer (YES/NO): NO